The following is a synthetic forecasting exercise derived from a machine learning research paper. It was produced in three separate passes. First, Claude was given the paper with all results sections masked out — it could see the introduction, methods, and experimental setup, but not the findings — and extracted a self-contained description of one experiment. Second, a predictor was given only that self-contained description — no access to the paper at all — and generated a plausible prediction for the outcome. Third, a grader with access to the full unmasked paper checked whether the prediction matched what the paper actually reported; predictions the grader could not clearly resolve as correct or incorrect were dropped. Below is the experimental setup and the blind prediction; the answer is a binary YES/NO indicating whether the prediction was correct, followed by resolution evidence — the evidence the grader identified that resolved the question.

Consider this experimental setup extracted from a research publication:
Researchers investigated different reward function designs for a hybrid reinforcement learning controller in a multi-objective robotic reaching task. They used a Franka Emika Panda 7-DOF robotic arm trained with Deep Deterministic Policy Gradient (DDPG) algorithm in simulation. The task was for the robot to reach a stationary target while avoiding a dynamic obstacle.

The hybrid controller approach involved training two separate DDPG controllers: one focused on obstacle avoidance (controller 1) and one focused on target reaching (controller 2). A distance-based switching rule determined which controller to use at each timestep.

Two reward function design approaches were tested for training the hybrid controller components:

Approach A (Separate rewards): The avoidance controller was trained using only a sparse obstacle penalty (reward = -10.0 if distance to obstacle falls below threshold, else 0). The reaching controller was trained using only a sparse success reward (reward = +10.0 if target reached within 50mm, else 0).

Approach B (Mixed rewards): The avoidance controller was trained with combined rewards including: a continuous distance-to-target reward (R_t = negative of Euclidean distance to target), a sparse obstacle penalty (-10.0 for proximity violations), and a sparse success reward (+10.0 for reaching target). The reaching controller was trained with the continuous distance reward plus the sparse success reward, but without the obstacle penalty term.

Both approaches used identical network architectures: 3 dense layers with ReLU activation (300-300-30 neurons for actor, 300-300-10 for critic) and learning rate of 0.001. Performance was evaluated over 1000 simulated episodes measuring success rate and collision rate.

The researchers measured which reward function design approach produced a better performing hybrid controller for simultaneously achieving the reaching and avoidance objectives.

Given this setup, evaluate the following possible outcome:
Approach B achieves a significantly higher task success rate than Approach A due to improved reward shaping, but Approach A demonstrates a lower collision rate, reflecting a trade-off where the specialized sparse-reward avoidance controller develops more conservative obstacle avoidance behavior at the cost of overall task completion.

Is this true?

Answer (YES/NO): NO